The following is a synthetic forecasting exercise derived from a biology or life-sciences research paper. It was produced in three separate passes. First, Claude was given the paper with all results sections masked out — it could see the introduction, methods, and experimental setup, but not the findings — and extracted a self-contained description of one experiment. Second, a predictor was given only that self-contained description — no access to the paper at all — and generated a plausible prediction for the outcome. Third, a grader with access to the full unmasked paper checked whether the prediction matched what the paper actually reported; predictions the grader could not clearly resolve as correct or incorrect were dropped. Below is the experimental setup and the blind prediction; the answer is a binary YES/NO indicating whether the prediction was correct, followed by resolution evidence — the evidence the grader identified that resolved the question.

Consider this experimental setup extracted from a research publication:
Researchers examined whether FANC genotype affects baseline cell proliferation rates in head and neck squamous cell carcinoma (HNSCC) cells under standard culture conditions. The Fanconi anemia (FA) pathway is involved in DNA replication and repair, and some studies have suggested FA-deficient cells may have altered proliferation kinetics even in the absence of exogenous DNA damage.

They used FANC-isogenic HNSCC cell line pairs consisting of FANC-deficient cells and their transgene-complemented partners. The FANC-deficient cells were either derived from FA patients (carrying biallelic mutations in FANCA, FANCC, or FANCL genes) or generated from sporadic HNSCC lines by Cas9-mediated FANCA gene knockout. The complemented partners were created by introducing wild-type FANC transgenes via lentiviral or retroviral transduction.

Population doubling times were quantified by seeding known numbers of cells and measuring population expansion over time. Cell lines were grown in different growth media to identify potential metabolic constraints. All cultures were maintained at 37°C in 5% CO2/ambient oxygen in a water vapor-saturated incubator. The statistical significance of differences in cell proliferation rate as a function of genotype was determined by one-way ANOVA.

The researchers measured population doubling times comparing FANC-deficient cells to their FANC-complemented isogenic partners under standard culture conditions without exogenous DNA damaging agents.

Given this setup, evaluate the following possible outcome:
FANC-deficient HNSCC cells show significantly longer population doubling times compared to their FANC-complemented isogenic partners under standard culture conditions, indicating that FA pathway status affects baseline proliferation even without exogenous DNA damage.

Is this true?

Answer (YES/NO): NO